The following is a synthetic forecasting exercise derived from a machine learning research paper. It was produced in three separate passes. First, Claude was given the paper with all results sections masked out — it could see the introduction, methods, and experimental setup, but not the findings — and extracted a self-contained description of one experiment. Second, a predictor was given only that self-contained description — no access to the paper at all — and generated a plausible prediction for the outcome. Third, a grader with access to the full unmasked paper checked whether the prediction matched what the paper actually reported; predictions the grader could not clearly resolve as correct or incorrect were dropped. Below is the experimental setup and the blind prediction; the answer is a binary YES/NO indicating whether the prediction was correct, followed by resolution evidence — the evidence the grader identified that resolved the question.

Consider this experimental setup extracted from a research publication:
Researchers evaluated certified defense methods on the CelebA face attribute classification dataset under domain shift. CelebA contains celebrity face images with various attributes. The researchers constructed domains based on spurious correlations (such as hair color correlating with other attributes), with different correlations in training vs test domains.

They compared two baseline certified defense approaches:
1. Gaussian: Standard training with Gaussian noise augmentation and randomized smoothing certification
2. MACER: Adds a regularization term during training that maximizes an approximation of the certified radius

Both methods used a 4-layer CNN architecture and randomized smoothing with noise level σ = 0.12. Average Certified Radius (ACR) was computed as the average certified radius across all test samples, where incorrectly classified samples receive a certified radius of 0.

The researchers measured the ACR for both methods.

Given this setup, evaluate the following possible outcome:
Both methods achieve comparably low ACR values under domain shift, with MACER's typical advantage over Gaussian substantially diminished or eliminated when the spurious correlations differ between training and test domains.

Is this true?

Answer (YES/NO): NO